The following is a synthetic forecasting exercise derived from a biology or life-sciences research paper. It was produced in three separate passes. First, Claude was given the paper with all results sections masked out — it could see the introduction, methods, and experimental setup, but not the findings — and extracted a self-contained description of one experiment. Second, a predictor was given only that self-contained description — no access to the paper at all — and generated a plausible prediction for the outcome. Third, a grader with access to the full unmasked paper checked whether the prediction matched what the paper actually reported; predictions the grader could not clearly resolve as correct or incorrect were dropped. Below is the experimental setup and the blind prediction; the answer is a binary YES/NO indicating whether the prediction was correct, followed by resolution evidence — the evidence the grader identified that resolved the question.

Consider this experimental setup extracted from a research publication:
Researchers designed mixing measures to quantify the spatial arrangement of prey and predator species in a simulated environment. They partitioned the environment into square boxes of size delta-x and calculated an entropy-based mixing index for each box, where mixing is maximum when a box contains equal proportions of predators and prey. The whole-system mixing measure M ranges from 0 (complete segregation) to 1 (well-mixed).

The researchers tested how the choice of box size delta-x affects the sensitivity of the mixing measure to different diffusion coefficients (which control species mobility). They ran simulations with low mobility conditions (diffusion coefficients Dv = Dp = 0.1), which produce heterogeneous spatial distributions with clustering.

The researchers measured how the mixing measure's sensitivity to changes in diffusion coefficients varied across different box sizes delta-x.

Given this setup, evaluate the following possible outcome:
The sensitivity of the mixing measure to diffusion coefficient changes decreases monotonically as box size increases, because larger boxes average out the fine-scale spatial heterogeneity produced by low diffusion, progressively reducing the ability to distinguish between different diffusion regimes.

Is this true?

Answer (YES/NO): NO